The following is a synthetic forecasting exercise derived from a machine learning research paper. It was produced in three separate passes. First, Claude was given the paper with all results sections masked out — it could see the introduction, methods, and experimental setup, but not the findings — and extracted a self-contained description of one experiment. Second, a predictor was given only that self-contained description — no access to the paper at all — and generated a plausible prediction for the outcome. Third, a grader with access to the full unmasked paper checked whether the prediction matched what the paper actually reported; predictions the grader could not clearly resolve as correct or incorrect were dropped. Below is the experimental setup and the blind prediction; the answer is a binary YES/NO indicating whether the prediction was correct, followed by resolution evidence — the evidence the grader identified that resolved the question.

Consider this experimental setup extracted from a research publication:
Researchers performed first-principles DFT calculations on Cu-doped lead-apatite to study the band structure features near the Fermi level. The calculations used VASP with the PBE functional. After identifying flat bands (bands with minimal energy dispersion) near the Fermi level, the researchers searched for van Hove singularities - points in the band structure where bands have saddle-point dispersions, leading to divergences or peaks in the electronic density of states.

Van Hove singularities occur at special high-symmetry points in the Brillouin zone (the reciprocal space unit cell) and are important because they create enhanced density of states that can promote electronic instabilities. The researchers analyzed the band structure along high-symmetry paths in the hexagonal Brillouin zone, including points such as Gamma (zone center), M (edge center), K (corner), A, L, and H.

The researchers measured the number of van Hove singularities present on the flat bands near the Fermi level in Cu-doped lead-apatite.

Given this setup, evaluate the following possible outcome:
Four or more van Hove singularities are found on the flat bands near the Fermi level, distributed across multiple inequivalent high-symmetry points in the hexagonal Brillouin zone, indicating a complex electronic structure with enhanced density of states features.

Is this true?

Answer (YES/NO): YES